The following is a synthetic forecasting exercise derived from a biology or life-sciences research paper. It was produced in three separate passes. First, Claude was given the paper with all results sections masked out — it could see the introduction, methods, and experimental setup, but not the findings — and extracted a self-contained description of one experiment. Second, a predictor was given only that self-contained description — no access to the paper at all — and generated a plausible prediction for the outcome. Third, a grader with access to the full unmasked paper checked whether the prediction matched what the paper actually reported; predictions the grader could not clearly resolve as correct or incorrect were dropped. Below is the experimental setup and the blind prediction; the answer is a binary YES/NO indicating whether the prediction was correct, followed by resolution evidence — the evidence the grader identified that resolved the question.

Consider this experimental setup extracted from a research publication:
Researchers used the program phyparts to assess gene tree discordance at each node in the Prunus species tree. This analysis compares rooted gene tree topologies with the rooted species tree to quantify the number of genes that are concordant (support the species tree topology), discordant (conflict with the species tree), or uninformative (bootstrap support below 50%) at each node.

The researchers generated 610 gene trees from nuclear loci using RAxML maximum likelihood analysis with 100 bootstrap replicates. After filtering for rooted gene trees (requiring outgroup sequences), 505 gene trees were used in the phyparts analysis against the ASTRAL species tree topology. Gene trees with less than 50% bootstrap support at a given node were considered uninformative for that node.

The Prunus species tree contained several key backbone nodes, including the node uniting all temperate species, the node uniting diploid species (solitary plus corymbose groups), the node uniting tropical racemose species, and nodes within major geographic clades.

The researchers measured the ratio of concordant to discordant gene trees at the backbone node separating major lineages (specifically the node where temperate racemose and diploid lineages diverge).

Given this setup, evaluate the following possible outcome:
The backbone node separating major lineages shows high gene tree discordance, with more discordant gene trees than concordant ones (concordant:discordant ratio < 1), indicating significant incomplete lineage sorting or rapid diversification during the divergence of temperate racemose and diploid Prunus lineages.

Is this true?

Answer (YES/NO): YES